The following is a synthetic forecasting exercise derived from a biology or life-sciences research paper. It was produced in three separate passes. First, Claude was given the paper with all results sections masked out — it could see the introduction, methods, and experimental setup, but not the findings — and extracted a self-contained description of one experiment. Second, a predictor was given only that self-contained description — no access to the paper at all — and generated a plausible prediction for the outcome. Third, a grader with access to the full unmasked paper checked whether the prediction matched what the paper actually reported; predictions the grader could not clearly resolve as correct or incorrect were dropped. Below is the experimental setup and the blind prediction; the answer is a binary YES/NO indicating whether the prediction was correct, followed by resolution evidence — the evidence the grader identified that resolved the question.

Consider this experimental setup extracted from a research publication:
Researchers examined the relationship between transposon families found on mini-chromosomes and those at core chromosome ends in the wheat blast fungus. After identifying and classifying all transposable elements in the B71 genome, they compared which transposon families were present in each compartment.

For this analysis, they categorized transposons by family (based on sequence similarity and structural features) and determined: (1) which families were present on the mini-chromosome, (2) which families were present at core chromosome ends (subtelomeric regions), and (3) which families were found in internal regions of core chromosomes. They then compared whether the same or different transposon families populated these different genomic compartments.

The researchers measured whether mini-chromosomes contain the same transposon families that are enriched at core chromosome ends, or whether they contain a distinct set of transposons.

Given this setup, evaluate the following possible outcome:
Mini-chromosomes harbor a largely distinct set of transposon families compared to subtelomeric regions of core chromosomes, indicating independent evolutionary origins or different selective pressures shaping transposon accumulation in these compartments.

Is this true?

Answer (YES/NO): NO